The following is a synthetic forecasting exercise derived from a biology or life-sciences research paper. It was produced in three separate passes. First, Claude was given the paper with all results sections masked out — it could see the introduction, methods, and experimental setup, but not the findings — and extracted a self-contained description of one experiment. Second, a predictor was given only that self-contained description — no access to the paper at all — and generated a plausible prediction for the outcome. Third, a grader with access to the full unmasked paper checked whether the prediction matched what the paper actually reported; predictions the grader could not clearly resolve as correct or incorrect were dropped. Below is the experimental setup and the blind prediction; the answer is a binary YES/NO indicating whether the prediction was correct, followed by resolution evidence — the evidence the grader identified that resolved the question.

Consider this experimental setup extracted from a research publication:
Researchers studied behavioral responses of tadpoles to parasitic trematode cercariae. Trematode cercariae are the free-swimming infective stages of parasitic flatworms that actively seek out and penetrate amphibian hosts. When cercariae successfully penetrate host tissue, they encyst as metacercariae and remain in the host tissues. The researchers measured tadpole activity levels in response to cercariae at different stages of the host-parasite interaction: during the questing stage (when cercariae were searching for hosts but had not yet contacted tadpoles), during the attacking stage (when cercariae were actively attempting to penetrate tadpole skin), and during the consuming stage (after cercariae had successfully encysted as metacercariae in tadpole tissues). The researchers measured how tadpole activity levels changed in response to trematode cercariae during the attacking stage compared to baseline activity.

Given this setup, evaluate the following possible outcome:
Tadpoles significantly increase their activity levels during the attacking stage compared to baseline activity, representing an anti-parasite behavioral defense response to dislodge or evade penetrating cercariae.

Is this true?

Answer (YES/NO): YES